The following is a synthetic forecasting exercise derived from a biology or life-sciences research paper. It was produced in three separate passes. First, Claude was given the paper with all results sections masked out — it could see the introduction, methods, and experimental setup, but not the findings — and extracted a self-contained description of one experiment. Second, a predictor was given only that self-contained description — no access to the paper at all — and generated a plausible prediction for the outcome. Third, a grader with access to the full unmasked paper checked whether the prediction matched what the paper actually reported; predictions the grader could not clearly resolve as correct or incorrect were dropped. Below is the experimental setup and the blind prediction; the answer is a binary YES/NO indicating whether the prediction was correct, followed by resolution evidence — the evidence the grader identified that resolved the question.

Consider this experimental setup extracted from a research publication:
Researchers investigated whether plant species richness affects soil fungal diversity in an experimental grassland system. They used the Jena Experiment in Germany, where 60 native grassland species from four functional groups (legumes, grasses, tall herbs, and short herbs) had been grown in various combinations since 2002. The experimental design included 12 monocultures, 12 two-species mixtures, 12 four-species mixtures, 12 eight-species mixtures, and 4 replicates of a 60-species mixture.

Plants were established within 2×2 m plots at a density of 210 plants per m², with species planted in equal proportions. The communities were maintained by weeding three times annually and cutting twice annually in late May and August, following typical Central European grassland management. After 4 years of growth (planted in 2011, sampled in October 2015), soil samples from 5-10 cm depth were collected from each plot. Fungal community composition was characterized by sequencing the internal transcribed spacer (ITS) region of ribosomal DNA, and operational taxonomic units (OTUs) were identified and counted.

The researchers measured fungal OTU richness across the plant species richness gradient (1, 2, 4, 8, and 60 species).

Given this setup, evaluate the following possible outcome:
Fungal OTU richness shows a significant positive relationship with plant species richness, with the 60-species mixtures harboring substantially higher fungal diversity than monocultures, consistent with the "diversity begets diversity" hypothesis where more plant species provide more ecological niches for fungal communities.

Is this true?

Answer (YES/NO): NO